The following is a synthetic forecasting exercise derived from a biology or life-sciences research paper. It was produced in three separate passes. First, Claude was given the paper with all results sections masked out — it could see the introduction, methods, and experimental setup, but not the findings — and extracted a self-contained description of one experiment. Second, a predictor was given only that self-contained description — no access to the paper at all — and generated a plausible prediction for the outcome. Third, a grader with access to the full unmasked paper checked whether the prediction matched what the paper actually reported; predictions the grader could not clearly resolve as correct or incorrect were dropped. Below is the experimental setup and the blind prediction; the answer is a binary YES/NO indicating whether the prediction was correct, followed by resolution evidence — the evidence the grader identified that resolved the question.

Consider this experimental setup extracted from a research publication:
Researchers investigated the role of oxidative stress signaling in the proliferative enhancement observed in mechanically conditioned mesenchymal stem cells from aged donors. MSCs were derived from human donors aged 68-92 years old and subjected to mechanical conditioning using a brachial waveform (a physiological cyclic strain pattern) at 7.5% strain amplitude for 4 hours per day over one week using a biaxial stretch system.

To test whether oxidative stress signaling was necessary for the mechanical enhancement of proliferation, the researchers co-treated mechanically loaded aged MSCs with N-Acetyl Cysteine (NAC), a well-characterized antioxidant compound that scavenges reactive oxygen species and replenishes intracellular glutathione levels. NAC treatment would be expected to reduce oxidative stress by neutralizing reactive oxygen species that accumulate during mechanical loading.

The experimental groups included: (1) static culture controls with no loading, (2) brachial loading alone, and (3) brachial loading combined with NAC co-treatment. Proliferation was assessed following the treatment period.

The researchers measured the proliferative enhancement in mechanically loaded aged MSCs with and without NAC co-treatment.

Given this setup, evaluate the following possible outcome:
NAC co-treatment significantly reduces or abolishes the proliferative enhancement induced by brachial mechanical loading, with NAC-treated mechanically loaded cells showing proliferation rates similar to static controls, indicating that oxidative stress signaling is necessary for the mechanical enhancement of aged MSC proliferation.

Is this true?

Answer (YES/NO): YES